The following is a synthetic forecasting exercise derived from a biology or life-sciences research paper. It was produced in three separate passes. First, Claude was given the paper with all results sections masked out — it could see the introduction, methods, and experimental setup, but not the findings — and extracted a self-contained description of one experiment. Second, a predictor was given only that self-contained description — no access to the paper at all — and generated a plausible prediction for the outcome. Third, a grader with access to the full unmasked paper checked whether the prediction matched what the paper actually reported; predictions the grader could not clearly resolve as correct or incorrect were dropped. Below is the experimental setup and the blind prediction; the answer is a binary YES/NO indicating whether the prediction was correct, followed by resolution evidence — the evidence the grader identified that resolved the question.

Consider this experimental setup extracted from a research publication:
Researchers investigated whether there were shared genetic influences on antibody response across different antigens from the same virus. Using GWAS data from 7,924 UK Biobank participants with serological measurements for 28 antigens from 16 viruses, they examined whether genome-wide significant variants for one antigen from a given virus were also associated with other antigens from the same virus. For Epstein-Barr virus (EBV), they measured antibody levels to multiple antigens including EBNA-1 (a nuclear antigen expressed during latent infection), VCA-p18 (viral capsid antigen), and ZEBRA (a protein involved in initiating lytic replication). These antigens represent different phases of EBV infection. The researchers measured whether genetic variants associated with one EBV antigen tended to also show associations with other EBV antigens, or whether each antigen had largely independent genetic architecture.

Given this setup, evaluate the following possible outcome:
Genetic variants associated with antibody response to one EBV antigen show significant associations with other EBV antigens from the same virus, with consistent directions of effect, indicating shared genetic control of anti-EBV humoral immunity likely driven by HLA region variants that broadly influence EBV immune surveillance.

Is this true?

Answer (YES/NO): NO